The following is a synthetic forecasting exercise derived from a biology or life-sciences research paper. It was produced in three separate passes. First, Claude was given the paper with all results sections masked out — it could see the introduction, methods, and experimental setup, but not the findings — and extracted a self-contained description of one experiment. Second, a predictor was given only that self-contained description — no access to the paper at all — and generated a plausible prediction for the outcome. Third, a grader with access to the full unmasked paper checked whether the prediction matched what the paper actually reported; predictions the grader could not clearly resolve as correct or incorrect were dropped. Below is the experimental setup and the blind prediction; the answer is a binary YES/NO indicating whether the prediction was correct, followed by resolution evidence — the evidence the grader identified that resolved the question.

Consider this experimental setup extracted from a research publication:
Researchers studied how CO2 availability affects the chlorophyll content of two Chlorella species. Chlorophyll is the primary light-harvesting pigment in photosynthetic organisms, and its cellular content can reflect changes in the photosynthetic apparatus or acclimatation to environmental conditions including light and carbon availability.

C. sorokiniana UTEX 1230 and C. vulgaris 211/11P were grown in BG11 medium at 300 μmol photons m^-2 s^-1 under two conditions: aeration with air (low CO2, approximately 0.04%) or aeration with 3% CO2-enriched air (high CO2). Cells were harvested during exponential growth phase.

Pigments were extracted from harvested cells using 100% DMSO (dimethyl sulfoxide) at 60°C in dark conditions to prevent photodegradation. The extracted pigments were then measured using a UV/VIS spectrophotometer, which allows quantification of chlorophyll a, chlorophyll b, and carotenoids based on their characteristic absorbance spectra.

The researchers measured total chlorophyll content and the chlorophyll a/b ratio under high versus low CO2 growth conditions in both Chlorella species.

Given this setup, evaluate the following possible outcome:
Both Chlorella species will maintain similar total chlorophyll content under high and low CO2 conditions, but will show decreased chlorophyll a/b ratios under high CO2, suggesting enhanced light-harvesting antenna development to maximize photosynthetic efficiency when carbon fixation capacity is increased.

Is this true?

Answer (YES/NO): NO